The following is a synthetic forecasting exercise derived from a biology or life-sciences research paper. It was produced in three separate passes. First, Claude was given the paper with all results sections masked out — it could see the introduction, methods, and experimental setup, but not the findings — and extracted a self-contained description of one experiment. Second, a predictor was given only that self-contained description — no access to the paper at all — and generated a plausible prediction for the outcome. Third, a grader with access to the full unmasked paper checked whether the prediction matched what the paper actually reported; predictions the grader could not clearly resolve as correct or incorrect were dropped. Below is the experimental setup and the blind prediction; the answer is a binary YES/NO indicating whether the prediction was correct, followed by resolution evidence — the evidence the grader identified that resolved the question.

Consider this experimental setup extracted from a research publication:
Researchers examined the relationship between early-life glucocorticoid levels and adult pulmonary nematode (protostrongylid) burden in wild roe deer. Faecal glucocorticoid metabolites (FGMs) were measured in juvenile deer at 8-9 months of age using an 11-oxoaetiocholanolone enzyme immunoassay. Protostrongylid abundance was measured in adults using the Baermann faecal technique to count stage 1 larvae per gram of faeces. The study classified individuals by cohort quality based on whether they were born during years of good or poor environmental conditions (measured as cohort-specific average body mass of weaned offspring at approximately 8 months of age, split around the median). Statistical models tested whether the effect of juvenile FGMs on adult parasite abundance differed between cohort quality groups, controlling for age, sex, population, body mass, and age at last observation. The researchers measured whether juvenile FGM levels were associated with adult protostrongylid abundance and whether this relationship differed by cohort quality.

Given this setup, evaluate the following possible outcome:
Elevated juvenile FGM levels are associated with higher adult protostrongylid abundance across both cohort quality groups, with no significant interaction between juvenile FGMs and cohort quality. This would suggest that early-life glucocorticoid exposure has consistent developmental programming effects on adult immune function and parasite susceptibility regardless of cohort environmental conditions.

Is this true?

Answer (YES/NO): NO